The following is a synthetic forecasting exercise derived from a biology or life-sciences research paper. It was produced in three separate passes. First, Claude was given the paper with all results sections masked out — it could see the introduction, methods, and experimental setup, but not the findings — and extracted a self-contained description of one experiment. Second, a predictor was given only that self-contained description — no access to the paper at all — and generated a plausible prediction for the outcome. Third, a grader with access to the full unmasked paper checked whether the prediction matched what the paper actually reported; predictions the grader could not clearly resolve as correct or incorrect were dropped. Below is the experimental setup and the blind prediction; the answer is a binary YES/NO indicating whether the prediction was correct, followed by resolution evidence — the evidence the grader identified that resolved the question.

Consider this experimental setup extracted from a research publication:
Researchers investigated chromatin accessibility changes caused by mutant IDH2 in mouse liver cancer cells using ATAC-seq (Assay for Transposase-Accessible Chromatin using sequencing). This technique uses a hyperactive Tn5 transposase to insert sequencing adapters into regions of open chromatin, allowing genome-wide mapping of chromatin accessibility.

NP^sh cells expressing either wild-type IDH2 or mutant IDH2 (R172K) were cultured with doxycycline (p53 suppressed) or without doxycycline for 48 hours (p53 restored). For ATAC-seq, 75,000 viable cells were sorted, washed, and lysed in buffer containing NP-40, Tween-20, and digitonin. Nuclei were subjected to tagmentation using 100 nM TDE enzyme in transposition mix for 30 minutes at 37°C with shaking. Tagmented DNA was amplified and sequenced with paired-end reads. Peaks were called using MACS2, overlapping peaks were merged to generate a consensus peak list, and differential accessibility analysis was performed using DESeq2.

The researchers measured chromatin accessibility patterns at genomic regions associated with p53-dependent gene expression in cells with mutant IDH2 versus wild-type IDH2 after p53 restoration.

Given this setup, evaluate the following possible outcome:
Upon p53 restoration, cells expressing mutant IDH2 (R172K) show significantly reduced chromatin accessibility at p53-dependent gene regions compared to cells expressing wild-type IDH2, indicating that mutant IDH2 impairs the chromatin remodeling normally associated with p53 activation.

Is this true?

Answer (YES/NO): YES